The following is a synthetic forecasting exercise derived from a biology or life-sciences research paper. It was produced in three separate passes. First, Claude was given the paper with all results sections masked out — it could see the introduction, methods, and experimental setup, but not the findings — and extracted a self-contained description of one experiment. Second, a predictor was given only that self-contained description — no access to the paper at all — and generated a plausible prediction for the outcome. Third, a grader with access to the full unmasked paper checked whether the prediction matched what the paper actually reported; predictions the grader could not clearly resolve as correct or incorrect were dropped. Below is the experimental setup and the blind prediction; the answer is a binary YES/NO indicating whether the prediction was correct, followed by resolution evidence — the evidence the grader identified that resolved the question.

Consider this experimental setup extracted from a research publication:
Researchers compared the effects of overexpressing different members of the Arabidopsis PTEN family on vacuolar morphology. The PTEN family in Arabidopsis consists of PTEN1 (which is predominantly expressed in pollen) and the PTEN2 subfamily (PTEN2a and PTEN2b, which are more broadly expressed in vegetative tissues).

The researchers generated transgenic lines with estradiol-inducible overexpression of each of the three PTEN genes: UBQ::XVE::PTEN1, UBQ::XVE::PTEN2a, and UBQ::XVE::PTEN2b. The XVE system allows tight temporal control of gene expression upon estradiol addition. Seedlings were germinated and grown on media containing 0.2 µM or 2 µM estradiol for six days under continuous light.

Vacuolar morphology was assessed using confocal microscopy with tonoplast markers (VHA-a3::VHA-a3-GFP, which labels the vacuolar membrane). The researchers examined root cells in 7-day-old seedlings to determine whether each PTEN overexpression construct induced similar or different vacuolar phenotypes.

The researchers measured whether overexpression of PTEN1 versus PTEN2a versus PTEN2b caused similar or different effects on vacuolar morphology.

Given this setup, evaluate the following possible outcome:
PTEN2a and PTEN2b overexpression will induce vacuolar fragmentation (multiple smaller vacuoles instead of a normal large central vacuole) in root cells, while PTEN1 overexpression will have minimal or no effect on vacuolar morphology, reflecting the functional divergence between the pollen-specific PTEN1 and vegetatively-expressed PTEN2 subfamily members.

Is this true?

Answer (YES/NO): NO